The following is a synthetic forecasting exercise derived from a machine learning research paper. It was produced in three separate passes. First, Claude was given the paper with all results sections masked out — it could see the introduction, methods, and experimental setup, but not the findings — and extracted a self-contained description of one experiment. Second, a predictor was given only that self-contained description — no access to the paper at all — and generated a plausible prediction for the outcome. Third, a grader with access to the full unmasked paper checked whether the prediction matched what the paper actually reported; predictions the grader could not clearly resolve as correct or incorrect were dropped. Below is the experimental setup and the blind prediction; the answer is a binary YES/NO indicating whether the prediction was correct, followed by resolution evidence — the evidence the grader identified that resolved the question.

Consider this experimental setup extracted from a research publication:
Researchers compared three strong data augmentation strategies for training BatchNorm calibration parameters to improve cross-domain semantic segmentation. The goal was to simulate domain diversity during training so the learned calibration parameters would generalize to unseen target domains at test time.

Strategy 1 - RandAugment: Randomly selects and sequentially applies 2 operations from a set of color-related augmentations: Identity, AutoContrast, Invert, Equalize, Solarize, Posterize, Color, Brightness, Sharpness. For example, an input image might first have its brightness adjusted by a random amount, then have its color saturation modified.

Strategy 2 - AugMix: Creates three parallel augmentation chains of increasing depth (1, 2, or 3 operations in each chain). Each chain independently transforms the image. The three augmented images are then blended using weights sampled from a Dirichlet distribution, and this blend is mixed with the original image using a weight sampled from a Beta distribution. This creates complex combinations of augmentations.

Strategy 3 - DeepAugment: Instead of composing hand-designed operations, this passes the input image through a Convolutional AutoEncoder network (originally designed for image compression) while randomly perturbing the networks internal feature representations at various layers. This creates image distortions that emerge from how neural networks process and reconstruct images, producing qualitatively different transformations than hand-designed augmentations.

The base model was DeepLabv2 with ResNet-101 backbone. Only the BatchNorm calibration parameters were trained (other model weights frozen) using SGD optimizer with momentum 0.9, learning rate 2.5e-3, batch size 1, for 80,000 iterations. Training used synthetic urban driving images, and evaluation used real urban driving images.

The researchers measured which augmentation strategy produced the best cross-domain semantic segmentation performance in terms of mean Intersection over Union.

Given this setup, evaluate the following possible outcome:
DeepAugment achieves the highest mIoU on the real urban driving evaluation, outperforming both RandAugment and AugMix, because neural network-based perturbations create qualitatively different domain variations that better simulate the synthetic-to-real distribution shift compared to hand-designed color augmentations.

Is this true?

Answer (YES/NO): YES